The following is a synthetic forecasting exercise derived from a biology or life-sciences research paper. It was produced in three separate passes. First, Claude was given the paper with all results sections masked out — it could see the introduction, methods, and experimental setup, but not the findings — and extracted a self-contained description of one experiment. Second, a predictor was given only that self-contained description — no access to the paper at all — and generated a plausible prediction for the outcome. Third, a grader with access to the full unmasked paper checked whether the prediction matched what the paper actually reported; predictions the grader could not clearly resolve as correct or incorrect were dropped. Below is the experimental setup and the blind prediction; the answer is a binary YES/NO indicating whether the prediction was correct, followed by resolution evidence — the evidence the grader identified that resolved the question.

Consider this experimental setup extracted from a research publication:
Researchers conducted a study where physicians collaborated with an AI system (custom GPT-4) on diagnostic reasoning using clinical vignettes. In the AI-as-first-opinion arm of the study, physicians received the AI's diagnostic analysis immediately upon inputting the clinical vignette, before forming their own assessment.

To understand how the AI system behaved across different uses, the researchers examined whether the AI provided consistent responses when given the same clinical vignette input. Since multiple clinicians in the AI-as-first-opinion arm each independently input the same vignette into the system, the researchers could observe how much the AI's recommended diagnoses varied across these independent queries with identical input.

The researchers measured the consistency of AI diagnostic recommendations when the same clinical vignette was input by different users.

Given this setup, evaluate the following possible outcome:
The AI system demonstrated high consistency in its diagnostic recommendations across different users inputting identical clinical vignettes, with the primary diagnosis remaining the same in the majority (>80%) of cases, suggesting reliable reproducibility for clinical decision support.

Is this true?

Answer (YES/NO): NO